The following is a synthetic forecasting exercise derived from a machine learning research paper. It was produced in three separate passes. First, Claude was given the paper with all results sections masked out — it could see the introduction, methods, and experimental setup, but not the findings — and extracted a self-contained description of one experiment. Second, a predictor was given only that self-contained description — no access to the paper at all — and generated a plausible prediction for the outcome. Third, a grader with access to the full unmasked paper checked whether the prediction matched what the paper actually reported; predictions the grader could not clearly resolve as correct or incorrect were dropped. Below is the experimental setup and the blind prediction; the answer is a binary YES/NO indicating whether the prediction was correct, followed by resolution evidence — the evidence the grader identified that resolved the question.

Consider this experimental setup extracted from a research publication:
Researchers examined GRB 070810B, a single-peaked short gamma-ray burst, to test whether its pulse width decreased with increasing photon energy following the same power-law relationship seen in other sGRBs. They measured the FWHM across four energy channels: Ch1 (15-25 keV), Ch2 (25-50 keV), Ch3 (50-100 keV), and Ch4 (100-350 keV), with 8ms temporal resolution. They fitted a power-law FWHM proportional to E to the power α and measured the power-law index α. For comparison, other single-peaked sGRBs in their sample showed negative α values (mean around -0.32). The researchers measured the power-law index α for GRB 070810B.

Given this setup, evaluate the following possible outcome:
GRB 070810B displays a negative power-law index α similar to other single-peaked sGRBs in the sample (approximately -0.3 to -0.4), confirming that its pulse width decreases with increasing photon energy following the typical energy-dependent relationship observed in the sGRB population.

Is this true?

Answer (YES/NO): NO